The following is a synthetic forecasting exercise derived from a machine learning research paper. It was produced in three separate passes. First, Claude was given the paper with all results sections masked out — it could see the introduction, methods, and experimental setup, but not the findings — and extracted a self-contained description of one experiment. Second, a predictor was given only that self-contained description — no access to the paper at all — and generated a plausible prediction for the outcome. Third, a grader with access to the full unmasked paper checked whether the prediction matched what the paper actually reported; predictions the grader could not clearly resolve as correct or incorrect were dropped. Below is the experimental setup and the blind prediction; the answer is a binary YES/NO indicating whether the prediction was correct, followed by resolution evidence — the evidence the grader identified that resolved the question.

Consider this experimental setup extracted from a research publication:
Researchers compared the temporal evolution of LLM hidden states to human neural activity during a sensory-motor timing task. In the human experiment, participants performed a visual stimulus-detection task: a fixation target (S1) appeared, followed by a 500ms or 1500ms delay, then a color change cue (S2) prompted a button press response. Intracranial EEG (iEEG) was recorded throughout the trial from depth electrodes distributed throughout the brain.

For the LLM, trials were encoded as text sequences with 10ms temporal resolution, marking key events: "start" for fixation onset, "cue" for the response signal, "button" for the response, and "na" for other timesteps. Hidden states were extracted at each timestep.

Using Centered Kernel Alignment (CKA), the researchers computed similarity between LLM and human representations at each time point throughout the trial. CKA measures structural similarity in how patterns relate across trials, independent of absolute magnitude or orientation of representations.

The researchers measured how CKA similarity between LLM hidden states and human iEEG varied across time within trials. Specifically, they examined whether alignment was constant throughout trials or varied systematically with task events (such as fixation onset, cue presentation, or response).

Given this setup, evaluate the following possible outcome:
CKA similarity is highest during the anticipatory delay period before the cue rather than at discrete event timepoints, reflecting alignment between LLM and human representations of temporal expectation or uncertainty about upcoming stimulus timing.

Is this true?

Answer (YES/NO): NO